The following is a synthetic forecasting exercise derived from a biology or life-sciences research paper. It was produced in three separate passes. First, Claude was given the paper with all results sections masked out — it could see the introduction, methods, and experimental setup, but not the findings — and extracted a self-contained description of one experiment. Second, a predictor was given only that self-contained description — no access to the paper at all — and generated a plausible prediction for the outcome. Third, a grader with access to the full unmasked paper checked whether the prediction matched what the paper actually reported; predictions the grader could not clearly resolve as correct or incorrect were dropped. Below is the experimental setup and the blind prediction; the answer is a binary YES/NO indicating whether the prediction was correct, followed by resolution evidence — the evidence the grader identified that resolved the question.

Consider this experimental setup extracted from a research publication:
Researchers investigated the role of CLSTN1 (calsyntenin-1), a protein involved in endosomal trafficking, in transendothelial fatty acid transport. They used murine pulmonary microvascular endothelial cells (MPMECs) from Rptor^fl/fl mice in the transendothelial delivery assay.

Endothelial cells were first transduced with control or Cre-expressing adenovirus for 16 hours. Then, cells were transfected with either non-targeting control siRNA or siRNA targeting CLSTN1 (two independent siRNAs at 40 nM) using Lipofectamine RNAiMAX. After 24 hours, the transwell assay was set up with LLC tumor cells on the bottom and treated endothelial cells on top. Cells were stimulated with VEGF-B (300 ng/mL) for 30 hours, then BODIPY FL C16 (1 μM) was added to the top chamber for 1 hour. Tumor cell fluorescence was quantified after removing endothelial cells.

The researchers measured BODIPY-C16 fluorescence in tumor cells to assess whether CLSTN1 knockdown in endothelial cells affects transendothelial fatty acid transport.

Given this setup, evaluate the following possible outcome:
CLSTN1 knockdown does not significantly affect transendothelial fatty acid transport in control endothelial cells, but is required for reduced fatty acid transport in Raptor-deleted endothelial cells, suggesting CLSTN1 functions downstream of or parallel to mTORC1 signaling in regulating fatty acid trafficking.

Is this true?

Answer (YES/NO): NO